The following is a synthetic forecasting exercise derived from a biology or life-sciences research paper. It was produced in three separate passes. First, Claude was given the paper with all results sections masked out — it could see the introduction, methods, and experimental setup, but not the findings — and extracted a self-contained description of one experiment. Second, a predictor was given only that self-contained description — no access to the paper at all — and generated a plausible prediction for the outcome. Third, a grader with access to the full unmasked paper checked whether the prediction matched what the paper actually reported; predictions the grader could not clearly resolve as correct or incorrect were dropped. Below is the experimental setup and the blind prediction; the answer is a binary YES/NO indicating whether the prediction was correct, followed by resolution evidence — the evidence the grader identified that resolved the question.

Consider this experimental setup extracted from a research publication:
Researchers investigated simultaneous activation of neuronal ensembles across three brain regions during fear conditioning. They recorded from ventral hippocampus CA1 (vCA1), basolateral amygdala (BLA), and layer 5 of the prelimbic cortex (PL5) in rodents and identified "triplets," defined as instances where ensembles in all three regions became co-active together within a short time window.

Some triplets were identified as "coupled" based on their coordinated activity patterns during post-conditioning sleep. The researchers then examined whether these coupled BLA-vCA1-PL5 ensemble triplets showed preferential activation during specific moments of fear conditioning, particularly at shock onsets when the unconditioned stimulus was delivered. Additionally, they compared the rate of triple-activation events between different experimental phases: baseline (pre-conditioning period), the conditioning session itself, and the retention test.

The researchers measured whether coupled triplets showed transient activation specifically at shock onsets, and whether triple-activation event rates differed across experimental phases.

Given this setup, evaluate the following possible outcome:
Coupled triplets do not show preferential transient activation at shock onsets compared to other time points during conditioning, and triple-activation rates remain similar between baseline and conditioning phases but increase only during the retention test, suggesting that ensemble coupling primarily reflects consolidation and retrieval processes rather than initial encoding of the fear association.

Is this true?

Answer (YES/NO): NO